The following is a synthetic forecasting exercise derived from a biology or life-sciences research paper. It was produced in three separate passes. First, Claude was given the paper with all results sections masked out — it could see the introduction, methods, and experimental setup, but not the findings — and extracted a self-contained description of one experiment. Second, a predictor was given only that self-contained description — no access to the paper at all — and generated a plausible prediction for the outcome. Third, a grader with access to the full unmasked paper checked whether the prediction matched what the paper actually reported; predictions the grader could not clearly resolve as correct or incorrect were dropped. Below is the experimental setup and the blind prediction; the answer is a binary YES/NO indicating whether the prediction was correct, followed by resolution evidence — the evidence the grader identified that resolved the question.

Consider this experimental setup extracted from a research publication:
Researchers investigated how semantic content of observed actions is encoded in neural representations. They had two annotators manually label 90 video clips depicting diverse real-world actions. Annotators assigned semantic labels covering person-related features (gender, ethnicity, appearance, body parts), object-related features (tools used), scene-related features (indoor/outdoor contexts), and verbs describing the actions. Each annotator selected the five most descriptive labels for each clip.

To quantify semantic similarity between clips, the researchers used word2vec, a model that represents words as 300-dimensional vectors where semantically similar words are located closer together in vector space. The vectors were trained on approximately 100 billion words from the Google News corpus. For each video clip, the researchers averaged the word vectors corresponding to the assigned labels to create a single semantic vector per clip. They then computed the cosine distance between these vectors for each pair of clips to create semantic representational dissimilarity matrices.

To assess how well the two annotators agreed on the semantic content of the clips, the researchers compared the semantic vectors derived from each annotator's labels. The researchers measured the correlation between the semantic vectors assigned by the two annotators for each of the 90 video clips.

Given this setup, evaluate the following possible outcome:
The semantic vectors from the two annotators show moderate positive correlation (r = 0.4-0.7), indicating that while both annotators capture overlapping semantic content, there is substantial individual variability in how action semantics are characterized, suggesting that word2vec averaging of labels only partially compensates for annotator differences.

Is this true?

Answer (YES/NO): NO